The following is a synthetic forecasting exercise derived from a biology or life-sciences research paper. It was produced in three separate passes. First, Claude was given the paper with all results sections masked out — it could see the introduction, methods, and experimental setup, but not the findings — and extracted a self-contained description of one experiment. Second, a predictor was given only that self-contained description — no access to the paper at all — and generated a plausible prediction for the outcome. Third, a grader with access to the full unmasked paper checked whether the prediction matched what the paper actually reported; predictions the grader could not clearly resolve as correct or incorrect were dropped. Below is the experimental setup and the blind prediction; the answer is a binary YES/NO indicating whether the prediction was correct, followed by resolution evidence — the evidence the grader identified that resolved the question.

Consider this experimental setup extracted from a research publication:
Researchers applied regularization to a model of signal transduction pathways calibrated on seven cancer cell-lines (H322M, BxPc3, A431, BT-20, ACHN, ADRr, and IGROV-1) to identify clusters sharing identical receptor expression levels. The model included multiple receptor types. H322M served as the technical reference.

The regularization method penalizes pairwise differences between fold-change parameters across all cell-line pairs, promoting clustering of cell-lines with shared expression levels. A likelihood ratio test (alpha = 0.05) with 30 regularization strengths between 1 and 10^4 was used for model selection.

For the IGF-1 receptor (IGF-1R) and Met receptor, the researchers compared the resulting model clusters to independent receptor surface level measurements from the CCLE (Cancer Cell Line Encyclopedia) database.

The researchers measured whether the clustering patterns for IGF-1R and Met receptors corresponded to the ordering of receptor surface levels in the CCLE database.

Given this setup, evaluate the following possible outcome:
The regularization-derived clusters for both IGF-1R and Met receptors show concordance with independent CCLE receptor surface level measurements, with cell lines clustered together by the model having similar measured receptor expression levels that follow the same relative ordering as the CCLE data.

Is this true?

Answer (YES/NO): YES